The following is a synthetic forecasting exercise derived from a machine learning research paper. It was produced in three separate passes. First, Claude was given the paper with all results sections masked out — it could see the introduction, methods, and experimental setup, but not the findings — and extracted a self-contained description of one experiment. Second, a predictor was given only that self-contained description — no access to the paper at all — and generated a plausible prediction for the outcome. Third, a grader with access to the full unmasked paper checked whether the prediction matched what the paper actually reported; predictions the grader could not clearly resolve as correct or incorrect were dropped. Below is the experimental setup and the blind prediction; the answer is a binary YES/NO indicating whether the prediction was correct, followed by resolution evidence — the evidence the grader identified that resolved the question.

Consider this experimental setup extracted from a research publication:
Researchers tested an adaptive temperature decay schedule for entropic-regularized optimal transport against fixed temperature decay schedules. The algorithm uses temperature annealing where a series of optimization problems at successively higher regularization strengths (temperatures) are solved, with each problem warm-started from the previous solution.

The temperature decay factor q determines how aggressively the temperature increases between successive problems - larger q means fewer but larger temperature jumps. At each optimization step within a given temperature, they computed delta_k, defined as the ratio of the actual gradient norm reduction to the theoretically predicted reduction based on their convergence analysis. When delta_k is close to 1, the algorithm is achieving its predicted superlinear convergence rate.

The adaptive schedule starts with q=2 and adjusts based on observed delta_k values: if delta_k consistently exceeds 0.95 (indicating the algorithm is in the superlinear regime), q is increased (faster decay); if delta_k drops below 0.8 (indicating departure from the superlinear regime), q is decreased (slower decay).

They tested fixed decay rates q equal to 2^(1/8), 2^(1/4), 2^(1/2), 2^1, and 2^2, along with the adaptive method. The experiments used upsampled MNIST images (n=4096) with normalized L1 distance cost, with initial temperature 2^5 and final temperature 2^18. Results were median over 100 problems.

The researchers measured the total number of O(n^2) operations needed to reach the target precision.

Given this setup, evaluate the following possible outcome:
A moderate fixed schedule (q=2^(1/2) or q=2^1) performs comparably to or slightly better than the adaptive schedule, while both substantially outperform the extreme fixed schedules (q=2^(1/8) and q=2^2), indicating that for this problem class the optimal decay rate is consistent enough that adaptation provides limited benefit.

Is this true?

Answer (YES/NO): YES